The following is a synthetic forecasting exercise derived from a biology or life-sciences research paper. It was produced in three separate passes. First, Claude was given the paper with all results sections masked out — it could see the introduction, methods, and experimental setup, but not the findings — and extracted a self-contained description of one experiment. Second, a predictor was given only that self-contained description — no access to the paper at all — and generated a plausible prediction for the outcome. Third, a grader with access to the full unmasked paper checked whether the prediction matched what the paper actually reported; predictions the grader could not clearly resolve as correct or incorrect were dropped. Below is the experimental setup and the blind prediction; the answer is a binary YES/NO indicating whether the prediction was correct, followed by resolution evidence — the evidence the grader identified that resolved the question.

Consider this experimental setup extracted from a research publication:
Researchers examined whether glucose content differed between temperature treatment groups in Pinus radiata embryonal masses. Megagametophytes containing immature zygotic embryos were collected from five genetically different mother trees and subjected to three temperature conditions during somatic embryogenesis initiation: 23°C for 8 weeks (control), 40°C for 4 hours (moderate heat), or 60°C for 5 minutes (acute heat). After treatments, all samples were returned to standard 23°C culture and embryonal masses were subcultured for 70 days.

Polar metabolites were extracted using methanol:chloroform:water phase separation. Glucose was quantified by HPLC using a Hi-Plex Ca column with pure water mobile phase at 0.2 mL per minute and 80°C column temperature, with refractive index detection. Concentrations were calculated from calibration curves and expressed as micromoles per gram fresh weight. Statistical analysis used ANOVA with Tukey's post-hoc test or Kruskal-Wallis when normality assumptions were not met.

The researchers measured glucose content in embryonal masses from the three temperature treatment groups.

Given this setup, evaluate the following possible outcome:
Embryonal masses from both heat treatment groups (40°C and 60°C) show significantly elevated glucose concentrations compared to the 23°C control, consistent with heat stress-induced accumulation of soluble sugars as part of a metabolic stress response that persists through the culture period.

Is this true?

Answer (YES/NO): NO